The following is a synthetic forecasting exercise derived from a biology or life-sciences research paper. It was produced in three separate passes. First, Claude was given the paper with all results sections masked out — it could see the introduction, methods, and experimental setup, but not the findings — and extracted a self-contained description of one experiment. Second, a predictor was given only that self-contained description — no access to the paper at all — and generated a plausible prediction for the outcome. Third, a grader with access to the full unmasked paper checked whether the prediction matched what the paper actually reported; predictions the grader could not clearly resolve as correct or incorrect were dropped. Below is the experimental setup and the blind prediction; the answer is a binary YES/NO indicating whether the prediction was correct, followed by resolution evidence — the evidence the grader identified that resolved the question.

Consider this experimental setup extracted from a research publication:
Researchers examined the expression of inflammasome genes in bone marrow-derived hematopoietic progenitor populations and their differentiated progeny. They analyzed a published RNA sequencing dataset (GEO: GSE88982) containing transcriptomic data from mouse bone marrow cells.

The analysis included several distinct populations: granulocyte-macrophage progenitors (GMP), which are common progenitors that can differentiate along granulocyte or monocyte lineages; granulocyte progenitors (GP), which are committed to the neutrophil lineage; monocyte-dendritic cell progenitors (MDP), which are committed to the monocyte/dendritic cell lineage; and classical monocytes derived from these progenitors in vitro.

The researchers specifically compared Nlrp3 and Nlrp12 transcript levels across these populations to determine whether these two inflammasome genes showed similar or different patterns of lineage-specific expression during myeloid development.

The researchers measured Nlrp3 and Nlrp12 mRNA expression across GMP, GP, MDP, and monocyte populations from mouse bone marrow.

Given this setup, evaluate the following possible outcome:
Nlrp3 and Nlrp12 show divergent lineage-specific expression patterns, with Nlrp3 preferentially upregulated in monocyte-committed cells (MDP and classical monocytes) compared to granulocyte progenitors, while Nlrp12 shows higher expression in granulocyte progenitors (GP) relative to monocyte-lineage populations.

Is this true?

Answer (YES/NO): YES